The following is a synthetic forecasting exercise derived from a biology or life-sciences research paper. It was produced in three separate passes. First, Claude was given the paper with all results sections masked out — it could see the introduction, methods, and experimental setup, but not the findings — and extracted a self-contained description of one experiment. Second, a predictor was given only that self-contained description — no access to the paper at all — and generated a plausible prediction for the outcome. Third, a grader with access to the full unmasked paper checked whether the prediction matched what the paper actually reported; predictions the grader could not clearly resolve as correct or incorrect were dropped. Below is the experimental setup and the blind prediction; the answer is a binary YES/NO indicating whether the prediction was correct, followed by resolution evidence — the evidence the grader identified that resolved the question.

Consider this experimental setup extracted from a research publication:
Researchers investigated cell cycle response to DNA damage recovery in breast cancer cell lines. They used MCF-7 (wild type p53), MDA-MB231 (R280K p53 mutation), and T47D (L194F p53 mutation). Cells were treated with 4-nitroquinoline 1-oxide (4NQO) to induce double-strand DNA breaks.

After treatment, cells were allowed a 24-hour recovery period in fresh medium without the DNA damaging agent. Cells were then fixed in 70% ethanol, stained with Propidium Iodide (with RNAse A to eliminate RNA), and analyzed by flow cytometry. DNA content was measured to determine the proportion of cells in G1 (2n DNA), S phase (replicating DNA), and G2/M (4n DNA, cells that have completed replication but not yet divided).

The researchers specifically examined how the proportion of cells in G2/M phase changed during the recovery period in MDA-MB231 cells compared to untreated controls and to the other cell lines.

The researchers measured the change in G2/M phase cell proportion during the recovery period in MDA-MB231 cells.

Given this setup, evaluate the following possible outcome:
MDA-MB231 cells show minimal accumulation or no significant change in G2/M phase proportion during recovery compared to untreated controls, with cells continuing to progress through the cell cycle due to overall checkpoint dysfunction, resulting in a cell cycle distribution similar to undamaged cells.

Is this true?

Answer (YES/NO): NO